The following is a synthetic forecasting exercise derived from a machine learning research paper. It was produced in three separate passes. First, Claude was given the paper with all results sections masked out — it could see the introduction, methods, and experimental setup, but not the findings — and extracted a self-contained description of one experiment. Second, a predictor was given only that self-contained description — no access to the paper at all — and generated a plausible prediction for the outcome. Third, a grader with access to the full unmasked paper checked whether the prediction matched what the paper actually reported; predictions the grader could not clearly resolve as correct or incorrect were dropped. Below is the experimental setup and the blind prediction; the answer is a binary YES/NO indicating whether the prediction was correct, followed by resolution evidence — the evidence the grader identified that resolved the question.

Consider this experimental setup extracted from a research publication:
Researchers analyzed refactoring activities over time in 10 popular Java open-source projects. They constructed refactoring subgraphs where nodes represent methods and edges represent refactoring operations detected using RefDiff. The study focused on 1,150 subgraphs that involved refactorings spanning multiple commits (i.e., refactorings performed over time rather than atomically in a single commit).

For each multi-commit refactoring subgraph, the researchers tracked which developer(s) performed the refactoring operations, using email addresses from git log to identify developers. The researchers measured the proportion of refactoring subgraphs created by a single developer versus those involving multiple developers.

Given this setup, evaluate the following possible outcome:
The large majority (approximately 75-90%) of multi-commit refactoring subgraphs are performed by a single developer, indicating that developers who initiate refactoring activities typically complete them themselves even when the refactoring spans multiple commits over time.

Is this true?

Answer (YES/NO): NO